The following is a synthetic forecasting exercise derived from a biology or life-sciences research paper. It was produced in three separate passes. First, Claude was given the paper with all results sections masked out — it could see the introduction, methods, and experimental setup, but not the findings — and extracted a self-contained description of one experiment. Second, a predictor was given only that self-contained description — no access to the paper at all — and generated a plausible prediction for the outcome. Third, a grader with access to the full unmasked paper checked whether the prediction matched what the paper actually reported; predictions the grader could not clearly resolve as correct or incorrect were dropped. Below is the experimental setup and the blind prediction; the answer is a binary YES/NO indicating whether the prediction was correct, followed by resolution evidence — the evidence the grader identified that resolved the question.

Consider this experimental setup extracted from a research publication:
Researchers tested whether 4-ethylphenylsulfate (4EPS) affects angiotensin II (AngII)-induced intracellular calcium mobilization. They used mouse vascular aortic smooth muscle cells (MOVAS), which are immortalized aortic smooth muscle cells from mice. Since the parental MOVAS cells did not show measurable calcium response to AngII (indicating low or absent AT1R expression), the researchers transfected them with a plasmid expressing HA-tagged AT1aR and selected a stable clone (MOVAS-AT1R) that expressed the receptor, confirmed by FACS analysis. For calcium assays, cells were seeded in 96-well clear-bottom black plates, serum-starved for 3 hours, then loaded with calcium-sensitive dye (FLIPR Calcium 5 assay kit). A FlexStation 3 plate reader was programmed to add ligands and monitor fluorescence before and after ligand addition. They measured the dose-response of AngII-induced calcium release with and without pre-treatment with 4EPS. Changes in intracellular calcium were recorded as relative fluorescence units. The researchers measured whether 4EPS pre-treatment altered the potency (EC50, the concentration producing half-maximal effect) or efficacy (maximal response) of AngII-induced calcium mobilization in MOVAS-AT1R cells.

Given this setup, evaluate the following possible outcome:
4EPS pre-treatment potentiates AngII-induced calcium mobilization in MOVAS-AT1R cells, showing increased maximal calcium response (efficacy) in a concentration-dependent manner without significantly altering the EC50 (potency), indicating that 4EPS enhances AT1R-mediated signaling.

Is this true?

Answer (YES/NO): NO